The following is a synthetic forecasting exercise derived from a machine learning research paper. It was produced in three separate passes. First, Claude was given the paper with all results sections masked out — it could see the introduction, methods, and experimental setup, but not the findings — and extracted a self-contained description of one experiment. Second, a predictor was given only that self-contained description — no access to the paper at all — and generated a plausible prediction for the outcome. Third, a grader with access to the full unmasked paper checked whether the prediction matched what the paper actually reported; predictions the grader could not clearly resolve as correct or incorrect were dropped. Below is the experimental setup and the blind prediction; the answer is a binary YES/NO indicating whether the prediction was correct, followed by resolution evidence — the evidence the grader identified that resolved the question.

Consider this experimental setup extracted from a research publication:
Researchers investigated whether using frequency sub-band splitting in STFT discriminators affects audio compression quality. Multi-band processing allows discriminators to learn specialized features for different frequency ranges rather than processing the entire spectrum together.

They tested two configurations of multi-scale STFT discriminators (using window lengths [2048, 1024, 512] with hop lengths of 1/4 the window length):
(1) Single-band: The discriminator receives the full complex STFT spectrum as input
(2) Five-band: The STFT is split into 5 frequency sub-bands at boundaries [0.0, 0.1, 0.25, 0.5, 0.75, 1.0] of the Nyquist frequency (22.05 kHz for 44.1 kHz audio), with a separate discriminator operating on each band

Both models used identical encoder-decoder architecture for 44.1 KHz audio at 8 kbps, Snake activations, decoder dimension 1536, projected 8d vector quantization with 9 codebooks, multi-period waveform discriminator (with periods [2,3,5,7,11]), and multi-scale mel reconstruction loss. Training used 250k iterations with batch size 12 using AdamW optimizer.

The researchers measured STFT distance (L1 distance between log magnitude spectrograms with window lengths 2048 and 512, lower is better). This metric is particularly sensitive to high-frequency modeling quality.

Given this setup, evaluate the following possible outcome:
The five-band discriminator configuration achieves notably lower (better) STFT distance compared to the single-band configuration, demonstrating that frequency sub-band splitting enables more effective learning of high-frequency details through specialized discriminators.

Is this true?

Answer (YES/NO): NO